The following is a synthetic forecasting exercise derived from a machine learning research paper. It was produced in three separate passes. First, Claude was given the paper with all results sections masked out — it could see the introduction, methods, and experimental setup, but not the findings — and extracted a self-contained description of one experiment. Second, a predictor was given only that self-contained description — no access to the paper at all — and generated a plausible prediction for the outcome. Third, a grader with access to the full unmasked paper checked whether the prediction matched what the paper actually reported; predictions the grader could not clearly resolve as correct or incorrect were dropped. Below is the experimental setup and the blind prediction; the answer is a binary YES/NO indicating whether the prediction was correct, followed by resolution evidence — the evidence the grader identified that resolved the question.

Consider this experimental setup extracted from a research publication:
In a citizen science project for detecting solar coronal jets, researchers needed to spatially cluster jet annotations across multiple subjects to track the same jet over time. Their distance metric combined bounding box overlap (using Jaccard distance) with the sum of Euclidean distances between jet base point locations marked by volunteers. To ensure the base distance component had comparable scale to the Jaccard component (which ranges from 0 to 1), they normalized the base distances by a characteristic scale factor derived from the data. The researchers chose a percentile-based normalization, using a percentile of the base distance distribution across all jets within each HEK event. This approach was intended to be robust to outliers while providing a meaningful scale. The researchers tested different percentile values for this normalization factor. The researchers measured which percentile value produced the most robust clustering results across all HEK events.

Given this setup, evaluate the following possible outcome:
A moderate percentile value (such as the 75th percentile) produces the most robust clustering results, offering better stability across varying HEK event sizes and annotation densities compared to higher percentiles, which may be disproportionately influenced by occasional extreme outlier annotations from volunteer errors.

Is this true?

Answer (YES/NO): NO